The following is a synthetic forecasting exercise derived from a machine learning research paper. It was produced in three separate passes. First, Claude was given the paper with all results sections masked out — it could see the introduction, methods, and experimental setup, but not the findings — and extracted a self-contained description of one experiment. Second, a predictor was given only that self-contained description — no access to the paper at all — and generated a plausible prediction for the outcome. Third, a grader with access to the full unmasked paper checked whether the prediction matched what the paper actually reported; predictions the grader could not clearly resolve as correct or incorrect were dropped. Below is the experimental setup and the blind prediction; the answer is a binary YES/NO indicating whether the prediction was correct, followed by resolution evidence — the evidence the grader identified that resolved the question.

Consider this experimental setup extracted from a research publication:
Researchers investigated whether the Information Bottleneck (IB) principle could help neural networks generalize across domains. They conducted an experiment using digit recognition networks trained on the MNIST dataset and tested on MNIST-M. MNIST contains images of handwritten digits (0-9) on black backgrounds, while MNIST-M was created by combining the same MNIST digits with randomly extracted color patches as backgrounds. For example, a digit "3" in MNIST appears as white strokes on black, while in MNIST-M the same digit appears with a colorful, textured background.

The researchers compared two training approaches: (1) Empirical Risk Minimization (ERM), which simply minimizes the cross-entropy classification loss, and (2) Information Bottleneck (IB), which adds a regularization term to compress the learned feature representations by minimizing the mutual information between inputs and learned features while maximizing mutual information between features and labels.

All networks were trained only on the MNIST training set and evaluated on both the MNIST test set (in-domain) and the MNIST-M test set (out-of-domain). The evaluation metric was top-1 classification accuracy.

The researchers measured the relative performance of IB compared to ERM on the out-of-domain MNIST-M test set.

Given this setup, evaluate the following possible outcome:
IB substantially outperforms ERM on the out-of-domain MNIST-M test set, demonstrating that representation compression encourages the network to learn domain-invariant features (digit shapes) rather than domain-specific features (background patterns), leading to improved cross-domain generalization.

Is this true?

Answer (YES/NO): NO